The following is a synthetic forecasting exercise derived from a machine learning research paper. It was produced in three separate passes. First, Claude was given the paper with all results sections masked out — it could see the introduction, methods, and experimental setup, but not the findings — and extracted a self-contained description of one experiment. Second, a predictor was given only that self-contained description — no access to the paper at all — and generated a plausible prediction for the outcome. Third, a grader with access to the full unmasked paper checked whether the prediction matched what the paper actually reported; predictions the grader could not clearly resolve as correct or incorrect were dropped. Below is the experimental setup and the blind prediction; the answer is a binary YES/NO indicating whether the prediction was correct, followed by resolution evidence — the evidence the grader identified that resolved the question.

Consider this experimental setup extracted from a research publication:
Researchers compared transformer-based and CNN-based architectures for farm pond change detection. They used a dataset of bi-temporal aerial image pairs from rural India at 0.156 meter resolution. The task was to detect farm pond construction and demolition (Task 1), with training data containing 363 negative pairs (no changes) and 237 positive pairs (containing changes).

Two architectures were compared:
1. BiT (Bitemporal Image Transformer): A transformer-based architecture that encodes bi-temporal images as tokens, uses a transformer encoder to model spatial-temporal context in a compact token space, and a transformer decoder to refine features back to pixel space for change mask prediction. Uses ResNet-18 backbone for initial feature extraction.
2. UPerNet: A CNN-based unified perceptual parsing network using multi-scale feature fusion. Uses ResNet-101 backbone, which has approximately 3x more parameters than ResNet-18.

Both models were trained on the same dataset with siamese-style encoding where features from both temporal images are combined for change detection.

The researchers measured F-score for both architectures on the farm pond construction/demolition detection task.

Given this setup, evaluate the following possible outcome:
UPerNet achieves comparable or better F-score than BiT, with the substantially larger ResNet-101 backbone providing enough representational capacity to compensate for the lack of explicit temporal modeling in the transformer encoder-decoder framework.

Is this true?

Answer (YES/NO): NO